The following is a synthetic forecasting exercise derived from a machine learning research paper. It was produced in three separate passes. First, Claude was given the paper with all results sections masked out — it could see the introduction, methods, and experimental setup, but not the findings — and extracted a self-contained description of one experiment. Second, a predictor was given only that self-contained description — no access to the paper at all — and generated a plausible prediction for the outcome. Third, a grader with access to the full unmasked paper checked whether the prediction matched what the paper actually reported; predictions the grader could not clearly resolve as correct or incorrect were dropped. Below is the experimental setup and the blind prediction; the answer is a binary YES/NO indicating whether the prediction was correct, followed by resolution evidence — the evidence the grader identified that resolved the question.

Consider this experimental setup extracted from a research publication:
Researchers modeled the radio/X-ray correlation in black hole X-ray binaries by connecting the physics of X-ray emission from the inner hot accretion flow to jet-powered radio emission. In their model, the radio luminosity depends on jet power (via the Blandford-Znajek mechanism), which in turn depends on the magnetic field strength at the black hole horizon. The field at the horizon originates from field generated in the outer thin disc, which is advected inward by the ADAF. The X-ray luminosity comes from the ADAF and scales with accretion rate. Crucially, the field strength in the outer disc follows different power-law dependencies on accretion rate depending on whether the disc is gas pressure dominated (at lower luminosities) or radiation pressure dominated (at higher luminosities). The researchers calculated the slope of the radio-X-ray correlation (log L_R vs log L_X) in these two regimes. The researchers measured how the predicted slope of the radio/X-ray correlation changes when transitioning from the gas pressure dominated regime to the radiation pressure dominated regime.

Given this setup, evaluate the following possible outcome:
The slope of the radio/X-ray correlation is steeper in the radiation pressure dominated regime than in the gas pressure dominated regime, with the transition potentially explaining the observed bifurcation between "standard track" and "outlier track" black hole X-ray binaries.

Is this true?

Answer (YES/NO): YES